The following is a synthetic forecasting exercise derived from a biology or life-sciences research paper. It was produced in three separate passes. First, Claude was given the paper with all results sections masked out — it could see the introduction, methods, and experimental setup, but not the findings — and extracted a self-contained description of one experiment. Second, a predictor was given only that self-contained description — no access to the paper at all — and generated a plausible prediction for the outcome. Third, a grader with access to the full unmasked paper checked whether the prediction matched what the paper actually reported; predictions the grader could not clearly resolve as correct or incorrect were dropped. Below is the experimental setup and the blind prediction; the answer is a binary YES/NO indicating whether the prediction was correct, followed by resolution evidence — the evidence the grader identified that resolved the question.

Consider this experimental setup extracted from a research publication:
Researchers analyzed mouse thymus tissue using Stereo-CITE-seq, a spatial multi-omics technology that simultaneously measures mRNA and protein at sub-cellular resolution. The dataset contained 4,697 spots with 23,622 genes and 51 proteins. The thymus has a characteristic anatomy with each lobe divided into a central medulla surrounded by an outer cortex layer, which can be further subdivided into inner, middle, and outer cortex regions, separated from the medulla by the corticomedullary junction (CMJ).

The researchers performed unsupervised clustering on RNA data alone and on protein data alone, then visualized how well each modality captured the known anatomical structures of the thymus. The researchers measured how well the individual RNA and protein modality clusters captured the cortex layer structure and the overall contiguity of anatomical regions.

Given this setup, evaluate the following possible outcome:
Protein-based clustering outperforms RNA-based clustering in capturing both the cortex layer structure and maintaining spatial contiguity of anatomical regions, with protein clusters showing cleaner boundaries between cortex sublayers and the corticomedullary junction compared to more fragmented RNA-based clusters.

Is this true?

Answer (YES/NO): NO